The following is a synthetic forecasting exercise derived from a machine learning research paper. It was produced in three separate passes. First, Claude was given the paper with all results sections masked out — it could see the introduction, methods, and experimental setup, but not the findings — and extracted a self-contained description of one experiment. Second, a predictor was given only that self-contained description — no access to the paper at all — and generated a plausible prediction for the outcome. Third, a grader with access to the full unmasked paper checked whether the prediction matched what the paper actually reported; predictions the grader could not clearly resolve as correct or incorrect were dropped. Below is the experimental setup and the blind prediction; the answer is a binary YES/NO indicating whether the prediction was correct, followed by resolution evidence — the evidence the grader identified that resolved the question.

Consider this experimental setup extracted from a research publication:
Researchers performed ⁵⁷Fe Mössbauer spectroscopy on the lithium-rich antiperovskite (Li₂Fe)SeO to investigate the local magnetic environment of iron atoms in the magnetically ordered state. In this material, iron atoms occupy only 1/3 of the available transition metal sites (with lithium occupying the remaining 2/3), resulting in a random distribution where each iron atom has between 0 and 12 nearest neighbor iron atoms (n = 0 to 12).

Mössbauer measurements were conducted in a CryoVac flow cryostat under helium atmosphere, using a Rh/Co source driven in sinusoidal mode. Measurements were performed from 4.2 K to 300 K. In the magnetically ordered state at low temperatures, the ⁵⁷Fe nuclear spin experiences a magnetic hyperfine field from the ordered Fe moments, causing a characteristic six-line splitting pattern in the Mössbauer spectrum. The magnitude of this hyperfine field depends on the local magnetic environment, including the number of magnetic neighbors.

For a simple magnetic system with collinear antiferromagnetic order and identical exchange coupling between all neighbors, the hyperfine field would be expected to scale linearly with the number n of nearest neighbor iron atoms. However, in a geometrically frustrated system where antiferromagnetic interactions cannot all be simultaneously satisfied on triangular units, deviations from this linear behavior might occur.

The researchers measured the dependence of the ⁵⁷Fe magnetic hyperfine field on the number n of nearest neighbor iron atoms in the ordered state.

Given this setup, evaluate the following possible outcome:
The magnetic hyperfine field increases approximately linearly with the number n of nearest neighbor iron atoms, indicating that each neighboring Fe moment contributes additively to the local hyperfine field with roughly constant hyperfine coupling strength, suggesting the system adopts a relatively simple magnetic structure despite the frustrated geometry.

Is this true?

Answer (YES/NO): NO